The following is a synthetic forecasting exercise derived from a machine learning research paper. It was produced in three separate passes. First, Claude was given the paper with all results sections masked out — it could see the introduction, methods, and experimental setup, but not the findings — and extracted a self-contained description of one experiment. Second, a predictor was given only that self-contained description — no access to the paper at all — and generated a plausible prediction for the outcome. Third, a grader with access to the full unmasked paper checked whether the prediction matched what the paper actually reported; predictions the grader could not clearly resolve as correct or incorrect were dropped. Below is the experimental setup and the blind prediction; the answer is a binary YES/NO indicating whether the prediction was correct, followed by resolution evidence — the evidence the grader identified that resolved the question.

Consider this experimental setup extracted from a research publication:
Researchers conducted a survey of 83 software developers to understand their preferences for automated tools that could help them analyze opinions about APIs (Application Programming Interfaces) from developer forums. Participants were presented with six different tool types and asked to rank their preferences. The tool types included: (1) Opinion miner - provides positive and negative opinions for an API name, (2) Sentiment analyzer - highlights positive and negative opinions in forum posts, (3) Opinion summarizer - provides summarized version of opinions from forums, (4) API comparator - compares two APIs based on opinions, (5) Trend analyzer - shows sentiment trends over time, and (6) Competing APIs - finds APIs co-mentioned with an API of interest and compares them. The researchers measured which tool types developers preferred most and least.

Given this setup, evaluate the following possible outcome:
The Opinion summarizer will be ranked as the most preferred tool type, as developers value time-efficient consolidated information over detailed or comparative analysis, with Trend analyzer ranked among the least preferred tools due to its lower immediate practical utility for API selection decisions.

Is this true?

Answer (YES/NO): NO